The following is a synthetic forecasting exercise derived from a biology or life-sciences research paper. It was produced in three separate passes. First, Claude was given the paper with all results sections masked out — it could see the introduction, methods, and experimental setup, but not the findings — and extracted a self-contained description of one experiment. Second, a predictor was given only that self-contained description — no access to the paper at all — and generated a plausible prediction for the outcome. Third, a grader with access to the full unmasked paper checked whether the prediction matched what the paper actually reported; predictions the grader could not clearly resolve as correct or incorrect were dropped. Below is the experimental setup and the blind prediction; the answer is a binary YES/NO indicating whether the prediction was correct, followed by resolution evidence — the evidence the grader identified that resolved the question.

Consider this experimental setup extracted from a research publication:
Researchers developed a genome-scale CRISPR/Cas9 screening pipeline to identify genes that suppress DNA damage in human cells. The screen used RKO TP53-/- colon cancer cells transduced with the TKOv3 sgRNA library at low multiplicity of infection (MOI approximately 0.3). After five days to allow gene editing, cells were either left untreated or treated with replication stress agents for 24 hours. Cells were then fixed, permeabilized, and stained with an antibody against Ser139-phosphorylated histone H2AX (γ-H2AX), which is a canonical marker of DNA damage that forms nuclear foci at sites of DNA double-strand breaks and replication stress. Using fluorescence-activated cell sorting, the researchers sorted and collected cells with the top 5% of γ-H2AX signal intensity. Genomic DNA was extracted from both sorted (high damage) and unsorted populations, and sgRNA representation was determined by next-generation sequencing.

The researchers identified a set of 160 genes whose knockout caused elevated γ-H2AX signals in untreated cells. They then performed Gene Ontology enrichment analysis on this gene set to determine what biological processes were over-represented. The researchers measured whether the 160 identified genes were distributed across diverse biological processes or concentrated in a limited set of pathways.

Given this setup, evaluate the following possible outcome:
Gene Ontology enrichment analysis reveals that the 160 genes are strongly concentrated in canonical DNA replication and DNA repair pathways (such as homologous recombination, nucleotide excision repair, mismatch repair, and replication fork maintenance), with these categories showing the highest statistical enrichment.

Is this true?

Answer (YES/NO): NO